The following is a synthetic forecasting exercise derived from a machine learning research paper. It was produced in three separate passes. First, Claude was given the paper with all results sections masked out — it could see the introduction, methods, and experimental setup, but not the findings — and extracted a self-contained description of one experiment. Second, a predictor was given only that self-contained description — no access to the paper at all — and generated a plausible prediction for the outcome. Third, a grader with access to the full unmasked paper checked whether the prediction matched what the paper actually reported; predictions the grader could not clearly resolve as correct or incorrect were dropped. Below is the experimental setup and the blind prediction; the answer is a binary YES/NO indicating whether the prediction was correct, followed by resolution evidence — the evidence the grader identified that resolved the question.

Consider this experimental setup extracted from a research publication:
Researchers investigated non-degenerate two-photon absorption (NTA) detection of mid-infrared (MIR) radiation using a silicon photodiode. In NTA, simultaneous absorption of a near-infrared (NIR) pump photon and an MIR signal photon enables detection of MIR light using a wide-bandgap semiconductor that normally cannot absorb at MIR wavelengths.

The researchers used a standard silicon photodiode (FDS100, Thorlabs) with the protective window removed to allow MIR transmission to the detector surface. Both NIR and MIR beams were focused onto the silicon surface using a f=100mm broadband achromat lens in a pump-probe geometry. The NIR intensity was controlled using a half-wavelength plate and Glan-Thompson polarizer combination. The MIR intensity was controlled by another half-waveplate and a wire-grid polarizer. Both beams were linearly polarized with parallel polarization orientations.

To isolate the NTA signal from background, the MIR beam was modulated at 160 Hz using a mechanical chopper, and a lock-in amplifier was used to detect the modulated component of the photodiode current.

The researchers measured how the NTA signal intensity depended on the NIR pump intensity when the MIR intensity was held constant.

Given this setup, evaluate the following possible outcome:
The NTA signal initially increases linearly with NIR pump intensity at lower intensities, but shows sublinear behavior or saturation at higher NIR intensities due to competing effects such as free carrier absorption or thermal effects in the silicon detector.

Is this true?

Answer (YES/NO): NO